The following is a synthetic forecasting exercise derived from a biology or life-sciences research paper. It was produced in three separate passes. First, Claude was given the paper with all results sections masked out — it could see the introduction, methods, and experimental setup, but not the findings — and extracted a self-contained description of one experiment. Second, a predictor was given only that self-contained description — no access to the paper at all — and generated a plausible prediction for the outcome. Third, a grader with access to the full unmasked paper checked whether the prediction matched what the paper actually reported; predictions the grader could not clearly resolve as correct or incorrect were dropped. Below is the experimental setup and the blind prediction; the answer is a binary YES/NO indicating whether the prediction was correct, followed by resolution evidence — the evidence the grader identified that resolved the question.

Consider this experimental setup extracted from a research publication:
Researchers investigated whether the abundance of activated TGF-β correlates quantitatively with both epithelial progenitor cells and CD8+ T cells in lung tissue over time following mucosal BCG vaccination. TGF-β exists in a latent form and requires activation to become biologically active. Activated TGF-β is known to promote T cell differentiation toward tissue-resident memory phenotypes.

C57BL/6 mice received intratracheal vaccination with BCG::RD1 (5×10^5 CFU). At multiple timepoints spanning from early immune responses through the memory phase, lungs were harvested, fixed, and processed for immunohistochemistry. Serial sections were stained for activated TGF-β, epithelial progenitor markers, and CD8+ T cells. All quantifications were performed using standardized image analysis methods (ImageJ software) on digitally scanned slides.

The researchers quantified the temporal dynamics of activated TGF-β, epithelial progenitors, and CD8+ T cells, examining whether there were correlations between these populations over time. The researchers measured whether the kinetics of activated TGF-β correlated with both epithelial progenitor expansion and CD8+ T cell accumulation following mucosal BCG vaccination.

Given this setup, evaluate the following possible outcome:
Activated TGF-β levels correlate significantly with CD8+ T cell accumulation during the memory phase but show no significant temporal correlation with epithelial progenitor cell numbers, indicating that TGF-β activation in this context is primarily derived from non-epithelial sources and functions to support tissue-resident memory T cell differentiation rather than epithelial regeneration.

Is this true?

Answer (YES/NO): NO